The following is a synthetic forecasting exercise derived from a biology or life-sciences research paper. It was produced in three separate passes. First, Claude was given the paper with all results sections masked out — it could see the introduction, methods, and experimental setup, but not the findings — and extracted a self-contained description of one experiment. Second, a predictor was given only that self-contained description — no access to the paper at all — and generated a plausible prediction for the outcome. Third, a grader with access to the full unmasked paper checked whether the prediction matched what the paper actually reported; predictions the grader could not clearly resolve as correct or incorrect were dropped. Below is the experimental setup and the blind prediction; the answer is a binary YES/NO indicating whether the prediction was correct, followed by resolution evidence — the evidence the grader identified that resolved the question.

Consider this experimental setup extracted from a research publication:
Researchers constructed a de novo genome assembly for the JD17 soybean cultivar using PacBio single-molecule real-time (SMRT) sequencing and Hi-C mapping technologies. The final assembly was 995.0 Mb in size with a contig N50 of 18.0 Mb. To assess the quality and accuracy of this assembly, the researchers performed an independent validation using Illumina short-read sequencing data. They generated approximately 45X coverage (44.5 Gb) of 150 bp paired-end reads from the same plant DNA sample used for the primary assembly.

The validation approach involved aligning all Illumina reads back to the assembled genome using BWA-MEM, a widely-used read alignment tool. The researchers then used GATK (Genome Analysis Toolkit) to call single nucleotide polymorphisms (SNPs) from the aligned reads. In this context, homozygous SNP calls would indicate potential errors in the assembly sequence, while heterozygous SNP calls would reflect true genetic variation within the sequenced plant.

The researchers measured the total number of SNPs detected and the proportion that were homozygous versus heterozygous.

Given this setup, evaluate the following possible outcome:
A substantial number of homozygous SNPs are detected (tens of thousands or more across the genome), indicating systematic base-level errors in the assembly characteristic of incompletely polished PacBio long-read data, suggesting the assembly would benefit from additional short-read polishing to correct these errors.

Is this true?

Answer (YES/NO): NO